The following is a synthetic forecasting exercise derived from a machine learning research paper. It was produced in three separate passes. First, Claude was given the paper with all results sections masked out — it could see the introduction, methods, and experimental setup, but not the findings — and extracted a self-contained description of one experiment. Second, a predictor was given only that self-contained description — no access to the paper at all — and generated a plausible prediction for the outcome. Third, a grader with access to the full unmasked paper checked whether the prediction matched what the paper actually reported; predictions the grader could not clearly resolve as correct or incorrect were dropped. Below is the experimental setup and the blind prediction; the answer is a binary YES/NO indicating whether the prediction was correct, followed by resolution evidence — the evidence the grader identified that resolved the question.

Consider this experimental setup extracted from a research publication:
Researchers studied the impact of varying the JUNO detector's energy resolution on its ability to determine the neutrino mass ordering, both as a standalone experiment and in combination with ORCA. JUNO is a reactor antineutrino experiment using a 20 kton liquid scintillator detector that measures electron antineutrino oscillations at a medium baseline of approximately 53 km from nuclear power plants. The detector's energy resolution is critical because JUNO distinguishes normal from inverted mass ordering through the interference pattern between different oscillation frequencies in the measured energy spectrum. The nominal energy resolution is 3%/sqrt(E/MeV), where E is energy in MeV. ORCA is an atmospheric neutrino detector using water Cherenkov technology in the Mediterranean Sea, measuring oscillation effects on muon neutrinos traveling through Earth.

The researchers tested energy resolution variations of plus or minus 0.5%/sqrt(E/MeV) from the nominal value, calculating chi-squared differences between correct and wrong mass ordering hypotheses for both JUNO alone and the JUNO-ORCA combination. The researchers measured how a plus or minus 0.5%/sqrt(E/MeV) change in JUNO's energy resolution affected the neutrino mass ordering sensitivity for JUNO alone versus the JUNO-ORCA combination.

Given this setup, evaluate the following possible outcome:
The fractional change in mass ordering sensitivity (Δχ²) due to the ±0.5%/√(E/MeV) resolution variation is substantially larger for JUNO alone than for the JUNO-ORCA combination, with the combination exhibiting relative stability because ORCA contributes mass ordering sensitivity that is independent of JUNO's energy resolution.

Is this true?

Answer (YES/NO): YES